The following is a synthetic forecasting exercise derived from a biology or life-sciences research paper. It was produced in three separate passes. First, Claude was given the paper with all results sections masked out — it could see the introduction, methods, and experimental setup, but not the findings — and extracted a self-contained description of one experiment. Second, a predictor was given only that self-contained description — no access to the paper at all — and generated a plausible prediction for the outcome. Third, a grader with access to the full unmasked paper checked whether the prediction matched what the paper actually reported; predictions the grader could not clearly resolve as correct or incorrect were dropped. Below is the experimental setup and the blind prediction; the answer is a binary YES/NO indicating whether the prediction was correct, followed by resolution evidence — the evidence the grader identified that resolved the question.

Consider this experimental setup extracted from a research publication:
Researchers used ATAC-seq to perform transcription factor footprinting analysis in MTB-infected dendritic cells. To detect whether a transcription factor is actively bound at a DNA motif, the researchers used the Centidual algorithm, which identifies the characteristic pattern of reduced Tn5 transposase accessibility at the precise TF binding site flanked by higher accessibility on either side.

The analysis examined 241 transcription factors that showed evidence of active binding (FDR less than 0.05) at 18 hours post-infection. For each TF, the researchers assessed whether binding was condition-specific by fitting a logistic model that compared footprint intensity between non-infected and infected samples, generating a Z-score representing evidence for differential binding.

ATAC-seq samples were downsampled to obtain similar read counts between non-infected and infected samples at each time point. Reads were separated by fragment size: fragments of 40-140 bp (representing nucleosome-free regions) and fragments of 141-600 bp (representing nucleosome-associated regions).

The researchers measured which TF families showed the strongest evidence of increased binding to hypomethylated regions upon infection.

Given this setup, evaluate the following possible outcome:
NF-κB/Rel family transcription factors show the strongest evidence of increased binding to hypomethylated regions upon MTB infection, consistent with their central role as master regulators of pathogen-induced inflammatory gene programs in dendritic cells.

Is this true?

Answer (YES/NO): YES